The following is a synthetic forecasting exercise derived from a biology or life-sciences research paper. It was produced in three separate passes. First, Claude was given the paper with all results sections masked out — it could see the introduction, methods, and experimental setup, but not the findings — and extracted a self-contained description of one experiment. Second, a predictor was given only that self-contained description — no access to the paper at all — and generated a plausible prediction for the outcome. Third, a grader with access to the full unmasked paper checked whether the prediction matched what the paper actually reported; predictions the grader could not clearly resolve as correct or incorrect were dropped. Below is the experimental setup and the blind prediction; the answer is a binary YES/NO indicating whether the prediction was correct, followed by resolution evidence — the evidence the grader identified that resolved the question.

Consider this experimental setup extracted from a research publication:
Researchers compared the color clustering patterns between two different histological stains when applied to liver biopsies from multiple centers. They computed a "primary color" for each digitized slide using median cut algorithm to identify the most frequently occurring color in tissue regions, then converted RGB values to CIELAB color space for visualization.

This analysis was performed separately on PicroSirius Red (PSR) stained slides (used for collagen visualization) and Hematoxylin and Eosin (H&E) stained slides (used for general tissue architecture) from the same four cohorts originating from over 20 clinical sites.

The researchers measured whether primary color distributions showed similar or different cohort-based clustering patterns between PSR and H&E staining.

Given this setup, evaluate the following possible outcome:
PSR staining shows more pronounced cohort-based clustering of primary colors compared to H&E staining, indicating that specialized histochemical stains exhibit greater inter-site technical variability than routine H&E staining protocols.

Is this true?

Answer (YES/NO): YES